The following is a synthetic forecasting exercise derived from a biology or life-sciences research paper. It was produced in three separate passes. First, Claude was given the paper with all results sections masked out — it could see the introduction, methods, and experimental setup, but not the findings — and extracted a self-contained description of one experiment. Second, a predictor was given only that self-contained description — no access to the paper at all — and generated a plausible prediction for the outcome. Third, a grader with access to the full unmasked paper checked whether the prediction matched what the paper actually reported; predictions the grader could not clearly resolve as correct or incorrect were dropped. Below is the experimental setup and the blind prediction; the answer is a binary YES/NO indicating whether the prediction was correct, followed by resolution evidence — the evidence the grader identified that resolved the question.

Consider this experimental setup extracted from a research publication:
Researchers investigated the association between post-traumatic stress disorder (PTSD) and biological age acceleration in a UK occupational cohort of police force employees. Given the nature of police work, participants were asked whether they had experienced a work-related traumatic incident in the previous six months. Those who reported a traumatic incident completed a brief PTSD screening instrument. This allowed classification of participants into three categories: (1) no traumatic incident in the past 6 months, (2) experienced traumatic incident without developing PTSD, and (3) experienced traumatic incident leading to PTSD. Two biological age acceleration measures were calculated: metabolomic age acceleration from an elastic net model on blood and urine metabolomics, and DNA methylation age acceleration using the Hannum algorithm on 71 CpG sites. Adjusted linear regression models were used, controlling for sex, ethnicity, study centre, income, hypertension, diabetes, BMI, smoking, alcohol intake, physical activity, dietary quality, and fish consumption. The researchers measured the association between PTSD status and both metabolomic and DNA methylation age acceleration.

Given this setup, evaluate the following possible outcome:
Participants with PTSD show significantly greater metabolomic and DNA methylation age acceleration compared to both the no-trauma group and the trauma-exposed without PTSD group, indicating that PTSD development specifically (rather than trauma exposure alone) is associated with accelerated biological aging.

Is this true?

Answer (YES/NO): NO